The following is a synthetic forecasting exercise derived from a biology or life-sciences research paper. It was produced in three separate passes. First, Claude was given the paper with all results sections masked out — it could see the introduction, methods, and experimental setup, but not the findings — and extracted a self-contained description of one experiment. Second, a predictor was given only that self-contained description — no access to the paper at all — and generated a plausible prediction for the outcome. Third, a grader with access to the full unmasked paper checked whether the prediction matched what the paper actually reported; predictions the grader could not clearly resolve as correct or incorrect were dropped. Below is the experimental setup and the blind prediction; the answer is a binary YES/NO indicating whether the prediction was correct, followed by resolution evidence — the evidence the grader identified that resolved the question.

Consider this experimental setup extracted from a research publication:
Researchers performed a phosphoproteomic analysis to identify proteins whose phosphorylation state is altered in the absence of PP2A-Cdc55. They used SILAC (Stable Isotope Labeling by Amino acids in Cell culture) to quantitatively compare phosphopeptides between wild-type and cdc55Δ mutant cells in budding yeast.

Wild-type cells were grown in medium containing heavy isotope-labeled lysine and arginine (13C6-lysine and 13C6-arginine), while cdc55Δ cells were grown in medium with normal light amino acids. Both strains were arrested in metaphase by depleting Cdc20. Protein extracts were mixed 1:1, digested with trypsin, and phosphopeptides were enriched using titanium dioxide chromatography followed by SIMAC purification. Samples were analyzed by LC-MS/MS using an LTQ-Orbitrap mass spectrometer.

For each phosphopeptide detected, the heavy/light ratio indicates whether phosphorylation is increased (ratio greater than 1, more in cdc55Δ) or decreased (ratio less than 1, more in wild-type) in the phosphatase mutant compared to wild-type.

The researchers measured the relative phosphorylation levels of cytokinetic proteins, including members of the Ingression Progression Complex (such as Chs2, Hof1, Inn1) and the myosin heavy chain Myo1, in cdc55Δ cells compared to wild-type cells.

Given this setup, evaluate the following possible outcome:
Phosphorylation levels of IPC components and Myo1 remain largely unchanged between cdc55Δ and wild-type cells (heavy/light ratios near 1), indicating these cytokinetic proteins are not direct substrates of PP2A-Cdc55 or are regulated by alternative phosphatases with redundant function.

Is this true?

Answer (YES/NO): NO